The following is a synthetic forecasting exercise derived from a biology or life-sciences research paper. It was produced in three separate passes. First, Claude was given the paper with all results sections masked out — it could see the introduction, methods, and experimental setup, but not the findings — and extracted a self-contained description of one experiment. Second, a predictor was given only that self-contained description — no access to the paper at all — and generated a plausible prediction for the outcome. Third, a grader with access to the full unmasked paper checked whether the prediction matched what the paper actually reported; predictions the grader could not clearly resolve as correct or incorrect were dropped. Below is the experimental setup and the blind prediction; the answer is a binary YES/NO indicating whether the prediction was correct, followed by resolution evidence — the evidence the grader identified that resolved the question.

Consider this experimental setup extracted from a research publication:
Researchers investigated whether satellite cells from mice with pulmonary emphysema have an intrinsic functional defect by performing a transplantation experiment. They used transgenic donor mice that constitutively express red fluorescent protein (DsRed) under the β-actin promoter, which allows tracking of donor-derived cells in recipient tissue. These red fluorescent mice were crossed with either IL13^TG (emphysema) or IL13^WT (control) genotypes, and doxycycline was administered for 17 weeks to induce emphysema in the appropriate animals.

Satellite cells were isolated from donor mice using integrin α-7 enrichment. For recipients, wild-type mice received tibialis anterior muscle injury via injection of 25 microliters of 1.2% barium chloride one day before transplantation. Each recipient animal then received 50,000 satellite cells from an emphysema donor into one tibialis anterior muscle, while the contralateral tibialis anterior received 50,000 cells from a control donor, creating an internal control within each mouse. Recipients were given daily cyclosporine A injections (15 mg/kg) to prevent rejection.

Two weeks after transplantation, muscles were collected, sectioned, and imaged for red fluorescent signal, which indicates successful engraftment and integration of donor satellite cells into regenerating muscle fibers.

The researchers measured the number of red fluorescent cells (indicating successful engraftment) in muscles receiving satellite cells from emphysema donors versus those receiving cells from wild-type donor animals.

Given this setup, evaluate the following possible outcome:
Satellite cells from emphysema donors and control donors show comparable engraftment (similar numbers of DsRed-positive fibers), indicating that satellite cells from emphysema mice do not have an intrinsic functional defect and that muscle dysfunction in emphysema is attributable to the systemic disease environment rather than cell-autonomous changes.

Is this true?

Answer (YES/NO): NO